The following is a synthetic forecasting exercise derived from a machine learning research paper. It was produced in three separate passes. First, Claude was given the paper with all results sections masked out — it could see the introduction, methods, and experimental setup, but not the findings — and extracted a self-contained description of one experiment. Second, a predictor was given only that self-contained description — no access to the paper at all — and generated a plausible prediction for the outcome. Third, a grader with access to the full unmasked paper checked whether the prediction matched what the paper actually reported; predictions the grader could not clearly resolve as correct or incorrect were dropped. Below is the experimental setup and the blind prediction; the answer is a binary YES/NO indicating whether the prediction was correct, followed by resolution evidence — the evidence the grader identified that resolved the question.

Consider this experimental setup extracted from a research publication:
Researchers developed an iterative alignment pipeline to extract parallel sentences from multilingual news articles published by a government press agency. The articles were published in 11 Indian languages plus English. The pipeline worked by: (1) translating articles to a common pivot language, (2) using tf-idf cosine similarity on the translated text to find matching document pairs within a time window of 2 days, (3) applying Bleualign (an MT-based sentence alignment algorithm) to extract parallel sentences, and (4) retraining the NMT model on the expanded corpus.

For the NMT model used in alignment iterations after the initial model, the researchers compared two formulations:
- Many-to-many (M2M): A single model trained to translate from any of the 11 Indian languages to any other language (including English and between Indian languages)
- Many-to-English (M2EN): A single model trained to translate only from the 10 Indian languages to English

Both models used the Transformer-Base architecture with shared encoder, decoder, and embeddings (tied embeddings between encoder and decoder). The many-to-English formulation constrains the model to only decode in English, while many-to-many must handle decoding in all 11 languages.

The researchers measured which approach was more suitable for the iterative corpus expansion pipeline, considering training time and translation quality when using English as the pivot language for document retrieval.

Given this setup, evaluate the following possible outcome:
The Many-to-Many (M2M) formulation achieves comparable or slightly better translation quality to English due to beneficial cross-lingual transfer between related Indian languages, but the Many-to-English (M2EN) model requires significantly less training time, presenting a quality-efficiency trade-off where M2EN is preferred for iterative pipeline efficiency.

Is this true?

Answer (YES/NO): NO